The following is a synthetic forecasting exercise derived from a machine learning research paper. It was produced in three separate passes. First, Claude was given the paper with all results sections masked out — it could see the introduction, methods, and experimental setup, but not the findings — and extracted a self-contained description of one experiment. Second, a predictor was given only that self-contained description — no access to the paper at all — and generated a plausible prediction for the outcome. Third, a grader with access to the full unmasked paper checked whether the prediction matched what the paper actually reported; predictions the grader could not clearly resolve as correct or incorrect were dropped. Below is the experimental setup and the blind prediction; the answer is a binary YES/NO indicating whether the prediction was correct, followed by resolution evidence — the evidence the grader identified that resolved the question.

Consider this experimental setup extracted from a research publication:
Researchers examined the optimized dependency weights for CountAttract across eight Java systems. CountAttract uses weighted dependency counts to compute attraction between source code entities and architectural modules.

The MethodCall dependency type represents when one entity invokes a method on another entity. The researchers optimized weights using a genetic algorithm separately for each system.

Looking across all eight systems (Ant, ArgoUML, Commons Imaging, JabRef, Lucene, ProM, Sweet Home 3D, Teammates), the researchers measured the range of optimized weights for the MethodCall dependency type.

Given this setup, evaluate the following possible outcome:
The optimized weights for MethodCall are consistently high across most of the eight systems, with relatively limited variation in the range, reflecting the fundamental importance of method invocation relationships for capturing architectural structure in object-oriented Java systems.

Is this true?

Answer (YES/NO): NO